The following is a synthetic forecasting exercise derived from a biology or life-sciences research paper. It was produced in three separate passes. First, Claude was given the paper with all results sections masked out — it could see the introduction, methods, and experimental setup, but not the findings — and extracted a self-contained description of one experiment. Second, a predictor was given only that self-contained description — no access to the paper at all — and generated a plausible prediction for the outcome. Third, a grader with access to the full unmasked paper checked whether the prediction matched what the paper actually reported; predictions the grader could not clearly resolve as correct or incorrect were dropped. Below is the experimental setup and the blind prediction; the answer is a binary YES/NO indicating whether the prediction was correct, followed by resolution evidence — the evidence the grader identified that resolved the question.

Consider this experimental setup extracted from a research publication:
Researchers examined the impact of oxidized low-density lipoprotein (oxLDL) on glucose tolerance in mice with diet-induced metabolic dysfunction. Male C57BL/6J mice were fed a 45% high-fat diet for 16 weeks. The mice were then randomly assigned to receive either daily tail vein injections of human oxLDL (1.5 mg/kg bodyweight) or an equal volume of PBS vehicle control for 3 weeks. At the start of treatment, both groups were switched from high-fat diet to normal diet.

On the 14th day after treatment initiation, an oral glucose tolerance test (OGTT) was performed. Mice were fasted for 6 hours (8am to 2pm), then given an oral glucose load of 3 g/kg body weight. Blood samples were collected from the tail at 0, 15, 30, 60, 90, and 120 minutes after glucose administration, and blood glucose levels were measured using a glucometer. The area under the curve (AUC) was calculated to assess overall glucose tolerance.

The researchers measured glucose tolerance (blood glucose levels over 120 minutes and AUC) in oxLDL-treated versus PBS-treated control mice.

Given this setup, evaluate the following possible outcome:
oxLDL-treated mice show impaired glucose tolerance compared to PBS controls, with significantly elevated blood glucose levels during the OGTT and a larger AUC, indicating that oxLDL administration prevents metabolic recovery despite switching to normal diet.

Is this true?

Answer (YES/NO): NO